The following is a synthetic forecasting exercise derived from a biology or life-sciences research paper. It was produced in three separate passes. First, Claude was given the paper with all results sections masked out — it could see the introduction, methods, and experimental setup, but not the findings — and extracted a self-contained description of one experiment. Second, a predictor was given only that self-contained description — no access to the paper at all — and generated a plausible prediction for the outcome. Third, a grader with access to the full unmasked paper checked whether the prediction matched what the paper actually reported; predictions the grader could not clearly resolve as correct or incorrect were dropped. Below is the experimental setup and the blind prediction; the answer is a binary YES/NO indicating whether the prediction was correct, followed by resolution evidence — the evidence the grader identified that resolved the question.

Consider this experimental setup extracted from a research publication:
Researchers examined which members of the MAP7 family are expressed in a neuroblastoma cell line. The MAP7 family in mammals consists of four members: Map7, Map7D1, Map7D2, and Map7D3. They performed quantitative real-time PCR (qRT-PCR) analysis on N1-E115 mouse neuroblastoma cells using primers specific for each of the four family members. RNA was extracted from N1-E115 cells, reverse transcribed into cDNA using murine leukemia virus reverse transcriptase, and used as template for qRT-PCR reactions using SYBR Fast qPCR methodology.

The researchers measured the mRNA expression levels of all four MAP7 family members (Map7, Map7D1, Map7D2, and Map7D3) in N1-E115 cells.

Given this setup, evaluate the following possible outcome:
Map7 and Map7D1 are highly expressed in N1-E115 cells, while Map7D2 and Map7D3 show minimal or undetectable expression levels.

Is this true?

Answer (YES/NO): NO